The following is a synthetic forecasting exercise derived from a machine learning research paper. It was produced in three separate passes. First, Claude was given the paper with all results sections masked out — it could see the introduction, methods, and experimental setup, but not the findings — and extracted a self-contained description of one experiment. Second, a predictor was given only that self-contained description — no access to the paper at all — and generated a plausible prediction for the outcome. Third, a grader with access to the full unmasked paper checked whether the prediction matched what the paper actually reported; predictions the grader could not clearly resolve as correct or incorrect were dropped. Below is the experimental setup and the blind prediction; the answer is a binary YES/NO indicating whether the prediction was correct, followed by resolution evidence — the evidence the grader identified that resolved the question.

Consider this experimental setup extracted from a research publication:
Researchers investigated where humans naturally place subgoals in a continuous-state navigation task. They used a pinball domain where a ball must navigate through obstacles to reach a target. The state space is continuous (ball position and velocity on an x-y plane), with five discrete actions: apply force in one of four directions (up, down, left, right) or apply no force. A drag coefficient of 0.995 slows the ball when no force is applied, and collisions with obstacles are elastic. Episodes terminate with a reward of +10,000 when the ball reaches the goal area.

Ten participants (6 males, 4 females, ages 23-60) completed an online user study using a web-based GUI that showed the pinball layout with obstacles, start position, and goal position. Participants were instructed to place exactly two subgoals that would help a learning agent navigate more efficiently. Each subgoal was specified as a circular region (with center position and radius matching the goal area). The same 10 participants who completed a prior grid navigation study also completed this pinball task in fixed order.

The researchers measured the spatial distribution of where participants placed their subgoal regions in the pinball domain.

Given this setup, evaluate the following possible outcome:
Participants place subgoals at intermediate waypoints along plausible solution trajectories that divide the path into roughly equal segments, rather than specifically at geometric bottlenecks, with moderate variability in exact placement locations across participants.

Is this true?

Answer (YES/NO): NO